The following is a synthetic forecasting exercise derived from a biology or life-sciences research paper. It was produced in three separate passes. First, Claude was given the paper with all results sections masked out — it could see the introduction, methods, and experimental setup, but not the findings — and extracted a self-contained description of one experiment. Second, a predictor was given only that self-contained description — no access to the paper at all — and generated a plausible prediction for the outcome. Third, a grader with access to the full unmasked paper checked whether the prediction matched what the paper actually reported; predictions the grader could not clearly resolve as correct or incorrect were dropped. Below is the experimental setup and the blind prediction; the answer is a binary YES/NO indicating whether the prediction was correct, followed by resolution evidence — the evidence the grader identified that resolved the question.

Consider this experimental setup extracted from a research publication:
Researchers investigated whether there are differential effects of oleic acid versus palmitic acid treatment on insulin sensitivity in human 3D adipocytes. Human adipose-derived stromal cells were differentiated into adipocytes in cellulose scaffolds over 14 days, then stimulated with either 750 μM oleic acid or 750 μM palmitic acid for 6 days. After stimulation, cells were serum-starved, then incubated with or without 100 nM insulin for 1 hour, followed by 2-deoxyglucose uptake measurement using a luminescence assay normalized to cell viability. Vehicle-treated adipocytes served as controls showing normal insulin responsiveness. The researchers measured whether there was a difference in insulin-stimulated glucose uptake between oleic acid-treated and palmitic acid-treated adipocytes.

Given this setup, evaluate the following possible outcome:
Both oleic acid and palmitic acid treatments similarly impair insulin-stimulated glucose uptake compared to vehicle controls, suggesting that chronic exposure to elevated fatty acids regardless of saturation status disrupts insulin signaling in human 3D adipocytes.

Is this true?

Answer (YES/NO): YES